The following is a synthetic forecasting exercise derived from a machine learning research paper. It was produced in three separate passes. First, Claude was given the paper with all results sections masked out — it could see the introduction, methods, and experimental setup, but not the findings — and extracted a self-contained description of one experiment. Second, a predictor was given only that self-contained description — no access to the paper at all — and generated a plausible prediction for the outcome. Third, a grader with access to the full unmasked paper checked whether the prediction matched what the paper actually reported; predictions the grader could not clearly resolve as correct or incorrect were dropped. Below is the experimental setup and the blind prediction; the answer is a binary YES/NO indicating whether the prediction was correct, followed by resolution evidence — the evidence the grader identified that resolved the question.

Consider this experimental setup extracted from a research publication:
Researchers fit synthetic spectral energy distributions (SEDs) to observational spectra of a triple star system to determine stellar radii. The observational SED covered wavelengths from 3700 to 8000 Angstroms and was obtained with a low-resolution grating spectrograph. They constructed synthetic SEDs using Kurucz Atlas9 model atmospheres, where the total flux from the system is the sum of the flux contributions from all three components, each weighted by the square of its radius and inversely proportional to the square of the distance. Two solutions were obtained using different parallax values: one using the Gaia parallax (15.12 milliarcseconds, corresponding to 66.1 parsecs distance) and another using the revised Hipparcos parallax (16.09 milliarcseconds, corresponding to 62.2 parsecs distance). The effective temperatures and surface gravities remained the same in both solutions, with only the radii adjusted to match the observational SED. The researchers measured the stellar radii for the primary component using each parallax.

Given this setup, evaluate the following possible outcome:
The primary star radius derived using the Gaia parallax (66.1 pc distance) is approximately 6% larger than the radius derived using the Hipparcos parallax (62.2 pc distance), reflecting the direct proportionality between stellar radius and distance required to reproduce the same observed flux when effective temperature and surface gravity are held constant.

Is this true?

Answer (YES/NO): YES